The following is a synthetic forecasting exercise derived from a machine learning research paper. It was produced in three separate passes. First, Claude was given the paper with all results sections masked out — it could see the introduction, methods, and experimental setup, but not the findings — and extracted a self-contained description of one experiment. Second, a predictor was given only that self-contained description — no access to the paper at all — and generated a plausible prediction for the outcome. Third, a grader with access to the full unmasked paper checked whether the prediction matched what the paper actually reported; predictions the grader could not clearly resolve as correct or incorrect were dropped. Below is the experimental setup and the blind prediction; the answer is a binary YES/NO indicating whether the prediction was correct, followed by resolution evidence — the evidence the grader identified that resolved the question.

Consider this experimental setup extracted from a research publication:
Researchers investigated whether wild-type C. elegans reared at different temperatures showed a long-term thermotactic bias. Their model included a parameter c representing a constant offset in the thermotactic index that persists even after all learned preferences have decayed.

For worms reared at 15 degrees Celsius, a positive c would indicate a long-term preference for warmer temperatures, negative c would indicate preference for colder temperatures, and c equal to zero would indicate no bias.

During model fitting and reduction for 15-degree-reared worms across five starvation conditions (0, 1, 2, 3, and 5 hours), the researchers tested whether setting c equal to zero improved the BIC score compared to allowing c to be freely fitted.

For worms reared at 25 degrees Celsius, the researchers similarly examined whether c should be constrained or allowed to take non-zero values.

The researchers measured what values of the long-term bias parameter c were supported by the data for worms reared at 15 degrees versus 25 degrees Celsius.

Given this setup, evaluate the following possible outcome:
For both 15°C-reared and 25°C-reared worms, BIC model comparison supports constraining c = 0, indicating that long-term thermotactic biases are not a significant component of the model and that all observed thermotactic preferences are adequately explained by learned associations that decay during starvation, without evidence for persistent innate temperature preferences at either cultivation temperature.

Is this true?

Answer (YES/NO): NO